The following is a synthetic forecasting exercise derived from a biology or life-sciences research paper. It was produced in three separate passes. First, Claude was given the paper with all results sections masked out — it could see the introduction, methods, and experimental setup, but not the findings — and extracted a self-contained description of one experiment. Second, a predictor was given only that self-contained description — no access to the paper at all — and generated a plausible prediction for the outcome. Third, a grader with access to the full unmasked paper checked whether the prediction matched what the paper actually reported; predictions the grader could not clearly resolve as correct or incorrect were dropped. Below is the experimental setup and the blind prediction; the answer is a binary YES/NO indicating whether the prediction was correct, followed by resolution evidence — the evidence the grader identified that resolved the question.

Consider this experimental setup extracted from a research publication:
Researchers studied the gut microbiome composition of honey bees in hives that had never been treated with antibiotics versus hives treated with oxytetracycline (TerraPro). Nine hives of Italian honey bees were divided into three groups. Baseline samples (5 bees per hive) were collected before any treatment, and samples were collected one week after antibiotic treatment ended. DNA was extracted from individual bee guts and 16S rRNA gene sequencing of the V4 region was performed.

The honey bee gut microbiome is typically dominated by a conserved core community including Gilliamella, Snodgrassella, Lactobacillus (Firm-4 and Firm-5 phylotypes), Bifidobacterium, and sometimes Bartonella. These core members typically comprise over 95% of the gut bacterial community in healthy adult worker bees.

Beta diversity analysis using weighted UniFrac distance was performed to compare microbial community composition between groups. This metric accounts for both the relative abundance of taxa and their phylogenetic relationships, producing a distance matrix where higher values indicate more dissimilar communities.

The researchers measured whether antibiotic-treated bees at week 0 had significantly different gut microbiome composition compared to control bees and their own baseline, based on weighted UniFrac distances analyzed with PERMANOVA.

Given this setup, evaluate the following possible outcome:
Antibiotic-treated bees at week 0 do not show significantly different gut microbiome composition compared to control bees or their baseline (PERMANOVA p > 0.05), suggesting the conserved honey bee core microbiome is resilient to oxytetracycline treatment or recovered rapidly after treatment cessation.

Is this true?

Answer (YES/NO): NO